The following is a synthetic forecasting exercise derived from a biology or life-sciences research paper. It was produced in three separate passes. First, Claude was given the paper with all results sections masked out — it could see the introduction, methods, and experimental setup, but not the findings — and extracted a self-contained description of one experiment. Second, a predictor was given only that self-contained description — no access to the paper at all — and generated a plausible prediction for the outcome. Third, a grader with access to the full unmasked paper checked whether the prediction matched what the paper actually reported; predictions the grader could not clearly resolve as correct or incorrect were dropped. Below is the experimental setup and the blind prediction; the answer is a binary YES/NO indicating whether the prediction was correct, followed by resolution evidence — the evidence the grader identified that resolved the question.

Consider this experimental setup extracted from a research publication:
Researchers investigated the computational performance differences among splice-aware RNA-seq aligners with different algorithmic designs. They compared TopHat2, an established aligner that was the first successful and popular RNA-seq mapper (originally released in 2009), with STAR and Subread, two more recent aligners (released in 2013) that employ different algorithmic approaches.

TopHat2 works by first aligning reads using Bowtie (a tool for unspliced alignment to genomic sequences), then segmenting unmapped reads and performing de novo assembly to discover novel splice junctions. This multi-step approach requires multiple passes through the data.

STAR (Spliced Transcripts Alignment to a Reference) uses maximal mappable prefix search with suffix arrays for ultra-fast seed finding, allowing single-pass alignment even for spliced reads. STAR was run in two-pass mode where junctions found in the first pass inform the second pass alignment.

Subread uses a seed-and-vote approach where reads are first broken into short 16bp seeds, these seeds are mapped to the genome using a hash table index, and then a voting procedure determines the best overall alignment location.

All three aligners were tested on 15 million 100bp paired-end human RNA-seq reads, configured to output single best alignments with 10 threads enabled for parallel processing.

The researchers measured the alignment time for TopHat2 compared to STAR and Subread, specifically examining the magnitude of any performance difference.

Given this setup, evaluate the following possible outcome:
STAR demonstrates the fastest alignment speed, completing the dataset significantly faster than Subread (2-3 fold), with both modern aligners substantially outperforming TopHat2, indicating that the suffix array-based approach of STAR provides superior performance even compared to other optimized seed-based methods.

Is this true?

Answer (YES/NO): NO